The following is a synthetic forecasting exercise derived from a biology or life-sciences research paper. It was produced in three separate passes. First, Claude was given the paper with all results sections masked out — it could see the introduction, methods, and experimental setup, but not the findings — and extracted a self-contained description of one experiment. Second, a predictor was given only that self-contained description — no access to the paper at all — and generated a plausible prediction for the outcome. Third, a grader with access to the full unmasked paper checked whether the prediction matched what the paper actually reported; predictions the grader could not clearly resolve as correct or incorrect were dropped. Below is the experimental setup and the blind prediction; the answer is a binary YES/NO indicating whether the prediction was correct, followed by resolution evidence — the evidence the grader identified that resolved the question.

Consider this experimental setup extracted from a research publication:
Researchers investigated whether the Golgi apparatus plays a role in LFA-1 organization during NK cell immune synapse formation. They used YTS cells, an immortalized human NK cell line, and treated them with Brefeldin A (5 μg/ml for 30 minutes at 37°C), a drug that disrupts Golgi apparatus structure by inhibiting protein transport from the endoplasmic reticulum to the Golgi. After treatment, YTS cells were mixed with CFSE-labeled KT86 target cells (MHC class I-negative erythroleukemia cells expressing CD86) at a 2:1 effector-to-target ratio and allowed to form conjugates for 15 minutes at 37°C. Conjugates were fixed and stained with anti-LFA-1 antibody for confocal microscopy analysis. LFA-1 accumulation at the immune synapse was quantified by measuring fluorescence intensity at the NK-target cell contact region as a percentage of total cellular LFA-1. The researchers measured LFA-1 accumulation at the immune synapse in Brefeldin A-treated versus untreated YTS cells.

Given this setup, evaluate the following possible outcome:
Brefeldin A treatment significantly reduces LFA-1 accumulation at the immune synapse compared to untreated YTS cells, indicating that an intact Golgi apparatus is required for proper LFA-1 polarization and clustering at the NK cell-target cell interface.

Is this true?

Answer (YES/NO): YES